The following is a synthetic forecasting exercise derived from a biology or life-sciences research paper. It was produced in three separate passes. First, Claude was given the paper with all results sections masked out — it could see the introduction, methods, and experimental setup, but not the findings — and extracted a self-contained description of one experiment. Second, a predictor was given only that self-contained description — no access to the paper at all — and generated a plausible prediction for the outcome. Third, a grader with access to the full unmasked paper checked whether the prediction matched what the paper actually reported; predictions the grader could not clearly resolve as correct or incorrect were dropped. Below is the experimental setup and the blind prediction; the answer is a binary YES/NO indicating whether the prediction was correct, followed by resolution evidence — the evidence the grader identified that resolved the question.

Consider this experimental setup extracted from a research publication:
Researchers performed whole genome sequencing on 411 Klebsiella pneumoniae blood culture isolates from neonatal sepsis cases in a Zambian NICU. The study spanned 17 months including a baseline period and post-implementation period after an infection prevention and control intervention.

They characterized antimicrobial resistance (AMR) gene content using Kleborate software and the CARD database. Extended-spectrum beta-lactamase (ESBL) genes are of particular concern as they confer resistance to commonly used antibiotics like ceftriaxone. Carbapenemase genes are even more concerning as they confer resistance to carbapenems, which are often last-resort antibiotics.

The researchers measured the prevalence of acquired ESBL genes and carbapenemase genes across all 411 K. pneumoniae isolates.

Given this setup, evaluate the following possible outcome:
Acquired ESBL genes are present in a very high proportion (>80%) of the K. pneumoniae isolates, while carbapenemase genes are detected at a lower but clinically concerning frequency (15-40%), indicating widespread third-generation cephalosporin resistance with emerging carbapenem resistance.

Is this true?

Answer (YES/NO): NO